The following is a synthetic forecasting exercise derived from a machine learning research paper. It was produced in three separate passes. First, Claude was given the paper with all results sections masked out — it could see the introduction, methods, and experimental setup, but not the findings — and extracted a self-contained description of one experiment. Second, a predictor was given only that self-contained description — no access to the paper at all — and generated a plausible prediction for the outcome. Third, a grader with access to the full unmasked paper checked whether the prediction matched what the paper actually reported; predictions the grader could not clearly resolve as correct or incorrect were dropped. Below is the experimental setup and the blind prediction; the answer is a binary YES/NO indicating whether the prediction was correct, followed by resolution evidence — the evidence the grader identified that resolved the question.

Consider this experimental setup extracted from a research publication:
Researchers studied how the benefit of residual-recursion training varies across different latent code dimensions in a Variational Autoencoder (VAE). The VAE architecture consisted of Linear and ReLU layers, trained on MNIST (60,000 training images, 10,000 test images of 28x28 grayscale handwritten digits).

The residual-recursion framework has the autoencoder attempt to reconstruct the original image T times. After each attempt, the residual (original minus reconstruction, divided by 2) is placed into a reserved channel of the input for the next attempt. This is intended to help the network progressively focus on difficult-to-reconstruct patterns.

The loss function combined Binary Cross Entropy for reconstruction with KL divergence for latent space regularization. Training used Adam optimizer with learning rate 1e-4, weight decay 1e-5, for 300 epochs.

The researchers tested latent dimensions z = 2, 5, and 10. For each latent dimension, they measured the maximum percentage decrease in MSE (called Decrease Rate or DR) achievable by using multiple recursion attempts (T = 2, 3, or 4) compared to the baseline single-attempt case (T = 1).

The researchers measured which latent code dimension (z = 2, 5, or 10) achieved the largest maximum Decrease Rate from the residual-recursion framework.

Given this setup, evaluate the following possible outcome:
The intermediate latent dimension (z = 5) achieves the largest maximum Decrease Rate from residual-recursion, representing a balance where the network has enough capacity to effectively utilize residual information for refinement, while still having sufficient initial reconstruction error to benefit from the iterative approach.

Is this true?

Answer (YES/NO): YES